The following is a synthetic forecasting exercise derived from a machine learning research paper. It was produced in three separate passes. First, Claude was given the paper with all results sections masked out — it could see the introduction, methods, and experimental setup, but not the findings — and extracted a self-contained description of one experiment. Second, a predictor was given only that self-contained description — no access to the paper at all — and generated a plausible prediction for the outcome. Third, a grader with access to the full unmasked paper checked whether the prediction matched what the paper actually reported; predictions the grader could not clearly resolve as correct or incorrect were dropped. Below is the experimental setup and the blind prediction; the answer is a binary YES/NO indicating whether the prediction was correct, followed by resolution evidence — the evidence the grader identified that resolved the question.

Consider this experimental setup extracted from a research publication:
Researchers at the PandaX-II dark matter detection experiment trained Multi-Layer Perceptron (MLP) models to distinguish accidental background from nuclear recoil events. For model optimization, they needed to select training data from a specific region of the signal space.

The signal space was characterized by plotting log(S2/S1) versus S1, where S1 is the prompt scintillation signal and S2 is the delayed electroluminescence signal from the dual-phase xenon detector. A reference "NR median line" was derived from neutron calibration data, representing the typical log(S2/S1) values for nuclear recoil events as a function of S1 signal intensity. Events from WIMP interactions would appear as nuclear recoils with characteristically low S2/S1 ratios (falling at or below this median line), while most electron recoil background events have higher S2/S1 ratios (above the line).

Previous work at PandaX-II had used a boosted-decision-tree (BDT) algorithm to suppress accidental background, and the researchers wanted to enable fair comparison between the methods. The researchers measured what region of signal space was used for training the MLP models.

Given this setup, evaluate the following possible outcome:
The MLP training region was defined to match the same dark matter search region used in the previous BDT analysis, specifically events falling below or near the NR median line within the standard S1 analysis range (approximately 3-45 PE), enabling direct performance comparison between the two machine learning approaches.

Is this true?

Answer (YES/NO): YES